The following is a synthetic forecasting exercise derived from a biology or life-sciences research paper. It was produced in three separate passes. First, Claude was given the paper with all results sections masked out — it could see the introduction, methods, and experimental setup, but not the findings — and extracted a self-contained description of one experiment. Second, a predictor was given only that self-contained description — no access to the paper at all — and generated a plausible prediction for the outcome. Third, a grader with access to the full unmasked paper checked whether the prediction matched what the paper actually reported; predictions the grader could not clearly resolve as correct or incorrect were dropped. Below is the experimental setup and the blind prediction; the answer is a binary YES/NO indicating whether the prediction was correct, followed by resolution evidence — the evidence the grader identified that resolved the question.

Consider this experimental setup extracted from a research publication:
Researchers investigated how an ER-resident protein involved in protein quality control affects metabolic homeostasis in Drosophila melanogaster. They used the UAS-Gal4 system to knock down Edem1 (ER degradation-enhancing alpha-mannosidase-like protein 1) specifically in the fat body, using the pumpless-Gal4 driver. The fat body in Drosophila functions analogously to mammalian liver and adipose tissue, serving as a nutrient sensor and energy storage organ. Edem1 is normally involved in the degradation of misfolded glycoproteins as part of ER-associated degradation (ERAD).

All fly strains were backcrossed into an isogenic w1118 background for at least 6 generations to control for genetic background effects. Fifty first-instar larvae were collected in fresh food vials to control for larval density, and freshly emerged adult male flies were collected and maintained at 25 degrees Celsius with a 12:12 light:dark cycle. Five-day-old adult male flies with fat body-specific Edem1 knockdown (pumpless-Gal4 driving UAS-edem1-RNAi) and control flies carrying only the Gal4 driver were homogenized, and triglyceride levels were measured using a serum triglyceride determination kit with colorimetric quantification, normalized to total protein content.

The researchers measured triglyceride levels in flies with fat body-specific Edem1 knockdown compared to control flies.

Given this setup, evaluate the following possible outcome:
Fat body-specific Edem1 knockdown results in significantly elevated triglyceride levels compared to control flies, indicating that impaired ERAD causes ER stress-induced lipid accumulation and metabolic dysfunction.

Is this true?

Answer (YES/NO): NO